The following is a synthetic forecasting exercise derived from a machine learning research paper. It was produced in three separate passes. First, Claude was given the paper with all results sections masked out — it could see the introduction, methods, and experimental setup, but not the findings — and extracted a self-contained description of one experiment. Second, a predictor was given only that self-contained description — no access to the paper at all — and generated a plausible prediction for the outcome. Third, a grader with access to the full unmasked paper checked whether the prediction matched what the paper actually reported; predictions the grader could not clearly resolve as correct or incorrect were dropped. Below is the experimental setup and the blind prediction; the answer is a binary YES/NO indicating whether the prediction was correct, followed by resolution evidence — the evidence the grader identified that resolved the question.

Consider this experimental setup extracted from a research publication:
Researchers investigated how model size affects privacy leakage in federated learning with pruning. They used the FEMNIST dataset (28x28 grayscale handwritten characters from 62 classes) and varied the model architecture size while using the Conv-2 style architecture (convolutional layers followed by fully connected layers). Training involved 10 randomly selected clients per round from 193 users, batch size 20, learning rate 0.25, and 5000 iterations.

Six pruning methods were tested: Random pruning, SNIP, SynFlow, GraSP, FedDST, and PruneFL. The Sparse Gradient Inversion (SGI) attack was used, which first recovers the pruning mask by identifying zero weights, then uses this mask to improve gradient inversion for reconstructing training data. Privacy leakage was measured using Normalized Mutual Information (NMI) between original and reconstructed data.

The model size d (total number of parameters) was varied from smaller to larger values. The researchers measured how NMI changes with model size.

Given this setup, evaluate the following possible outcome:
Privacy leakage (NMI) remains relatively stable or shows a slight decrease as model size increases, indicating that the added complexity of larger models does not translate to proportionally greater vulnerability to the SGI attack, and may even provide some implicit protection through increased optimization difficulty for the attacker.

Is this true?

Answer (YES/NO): NO